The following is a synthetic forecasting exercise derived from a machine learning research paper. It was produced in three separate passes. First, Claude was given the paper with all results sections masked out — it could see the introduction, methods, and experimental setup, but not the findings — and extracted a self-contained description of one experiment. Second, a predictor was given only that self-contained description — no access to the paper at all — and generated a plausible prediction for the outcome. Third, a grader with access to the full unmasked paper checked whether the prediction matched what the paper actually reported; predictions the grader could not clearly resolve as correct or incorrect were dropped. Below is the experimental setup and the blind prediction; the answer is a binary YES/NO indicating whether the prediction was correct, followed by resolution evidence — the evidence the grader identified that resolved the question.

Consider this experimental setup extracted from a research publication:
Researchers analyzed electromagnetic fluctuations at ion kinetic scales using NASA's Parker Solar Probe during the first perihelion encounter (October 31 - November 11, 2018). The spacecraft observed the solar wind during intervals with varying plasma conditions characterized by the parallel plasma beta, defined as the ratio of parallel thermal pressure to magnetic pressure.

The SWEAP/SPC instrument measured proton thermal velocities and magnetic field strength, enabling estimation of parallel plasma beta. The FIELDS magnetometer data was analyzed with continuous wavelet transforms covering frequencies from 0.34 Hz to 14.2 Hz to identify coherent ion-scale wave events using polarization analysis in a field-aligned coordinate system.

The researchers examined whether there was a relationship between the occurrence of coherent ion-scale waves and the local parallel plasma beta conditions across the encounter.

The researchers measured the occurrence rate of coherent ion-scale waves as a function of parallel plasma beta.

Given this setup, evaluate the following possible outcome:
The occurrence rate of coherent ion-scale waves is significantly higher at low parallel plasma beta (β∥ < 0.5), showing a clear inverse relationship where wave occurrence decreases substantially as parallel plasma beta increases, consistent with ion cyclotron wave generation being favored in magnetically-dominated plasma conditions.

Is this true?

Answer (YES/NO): NO